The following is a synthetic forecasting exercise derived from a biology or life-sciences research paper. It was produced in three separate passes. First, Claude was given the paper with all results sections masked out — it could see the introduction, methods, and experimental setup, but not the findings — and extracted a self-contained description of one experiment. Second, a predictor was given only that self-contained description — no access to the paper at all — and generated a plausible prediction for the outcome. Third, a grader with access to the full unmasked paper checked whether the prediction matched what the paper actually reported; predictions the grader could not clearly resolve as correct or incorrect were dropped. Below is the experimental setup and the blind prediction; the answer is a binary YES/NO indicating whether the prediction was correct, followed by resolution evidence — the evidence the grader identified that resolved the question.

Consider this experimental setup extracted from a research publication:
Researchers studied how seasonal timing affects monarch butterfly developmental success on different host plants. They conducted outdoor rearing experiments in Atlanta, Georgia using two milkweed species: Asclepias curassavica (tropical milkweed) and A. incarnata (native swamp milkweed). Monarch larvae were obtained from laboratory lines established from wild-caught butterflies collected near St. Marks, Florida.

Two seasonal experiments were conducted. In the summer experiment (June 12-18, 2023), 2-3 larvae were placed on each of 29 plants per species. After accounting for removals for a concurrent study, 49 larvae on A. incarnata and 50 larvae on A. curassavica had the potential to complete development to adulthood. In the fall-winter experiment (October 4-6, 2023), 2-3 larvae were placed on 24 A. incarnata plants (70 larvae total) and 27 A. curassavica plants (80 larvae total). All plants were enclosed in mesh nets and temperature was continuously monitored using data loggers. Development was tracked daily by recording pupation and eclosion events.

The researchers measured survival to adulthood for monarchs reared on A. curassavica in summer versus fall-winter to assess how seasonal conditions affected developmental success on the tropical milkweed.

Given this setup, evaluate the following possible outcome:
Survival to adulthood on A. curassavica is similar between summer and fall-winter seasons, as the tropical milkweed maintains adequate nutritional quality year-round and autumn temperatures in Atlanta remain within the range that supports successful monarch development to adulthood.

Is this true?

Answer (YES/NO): NO